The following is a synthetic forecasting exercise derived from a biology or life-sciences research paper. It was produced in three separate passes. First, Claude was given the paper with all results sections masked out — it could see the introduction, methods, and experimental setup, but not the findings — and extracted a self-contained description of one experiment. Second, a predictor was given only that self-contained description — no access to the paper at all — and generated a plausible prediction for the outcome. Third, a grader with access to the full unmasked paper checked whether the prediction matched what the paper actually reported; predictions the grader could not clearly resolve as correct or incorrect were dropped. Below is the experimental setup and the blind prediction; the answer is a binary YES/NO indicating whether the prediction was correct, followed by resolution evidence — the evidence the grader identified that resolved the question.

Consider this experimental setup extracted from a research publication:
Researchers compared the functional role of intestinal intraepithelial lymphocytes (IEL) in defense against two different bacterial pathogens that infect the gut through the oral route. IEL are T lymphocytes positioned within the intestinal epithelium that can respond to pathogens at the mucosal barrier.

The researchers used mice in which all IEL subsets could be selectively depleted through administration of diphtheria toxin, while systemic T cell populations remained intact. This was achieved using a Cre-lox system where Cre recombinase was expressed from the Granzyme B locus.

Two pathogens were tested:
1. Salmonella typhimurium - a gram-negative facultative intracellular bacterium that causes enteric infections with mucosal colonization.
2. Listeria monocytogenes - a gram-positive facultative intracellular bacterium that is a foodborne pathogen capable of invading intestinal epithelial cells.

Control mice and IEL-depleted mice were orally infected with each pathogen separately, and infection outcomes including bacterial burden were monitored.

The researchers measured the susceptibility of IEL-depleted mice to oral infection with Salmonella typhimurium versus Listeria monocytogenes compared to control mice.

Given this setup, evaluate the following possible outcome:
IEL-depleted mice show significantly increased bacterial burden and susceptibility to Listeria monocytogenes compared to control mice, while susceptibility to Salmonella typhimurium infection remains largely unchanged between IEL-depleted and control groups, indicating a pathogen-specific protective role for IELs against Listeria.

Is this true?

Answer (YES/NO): NO